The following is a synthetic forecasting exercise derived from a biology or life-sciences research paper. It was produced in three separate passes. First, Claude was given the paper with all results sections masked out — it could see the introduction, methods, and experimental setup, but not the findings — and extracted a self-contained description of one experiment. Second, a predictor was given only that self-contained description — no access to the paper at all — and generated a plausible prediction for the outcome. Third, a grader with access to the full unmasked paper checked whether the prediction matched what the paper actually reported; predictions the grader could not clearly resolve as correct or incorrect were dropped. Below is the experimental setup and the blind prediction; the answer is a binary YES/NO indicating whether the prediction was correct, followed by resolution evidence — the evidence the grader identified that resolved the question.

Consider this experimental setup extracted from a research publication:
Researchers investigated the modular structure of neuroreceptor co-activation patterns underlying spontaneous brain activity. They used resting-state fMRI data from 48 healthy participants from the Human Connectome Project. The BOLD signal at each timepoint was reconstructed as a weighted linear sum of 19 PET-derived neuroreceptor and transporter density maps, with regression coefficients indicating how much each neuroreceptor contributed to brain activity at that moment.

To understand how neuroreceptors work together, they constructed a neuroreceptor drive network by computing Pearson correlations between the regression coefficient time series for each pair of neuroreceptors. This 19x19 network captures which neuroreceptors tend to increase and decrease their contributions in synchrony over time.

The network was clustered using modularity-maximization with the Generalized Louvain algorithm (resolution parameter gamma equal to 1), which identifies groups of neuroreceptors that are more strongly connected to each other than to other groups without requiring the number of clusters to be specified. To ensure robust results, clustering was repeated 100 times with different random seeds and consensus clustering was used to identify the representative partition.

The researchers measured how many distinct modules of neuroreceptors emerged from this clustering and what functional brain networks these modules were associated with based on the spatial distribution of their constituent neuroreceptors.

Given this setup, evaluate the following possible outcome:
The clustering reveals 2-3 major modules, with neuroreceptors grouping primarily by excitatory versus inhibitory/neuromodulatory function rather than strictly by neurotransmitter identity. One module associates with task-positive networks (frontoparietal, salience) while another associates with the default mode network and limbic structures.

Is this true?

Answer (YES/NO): NO